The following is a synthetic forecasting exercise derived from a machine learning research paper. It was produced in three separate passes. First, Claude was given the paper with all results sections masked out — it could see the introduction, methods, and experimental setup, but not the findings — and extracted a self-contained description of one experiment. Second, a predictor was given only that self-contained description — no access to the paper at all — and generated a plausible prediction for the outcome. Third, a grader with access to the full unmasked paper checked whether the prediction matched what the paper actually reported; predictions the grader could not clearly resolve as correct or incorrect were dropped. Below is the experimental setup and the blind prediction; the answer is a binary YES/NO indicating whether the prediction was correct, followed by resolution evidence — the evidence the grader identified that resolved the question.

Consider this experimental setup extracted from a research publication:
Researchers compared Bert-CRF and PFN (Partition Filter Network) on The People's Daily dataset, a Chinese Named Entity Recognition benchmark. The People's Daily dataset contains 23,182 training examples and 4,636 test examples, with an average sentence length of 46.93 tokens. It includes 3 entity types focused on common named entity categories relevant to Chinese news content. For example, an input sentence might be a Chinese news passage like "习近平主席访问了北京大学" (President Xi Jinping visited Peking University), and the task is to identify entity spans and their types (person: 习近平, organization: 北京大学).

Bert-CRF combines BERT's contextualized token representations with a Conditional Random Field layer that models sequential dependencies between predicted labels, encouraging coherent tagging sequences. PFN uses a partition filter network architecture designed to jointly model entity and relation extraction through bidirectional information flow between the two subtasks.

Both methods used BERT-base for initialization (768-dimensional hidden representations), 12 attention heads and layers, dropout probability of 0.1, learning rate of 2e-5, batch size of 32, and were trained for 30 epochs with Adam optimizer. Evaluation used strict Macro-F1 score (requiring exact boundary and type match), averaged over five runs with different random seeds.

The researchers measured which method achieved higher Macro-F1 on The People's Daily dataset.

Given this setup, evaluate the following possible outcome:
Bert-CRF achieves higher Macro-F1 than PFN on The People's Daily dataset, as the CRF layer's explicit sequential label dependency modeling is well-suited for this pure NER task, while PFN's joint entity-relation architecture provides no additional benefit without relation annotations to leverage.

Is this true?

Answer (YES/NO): YES